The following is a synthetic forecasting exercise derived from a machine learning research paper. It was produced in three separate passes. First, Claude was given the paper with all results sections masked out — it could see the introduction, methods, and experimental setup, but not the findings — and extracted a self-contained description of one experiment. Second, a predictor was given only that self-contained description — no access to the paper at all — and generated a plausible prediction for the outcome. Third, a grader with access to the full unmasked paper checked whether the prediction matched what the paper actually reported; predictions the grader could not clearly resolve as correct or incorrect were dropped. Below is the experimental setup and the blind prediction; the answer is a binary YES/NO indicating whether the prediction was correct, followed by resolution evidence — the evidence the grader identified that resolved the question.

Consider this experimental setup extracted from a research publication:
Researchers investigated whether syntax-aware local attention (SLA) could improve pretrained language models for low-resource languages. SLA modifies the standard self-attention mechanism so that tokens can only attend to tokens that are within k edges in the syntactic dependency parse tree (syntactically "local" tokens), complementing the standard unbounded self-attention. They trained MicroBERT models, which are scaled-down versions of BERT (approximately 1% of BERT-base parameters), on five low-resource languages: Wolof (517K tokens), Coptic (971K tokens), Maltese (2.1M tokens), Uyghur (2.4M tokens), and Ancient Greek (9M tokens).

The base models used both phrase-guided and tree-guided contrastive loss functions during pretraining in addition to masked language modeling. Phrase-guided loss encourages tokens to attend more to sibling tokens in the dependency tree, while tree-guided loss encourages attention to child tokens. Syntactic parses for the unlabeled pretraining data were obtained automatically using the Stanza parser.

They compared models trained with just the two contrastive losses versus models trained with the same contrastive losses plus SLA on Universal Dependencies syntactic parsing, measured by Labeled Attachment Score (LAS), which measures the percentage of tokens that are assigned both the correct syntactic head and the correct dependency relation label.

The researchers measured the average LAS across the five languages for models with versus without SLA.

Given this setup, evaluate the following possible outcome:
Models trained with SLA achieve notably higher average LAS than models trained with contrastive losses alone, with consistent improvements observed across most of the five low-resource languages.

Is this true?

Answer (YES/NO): NO